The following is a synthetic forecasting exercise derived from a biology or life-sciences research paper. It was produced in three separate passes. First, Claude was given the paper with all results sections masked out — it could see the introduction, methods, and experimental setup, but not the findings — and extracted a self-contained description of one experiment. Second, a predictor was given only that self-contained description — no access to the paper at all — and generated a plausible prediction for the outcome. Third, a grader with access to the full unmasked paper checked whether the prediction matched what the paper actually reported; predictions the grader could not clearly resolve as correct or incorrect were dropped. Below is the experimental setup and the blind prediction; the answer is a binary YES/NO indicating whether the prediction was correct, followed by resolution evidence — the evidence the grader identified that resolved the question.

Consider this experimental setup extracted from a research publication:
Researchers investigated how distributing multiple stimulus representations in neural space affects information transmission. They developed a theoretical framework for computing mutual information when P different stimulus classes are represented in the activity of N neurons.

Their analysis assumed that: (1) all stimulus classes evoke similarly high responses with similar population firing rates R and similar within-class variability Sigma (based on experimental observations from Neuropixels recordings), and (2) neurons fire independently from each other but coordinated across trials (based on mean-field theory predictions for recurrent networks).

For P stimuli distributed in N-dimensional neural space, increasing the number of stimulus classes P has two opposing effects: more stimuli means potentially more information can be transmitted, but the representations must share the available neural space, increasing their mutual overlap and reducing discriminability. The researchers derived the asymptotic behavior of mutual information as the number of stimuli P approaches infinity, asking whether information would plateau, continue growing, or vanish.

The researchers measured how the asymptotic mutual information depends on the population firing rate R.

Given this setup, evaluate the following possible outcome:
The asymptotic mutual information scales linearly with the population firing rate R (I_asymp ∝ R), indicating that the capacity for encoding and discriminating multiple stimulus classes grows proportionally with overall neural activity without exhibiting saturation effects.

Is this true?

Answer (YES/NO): NO